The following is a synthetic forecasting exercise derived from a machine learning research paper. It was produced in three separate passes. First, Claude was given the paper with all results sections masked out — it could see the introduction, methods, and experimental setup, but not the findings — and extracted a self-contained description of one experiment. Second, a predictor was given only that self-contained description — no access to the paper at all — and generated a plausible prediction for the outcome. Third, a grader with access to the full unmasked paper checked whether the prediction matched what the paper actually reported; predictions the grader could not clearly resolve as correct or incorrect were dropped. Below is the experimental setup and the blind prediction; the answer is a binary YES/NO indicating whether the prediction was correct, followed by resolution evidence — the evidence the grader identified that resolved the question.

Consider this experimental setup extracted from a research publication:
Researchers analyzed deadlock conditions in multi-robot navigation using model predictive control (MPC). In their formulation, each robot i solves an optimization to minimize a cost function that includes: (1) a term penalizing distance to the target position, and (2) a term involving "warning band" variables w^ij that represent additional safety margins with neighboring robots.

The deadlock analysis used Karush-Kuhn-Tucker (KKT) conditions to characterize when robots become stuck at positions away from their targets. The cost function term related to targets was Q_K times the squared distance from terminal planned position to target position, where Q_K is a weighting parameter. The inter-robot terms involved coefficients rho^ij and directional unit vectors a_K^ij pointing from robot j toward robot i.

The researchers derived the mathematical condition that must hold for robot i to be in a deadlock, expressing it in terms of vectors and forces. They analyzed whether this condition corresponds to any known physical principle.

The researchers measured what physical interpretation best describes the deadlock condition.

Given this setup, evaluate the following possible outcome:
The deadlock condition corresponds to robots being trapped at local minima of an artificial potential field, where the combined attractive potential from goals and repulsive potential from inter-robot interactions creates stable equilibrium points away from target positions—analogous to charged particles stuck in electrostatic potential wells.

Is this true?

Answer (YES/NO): NO